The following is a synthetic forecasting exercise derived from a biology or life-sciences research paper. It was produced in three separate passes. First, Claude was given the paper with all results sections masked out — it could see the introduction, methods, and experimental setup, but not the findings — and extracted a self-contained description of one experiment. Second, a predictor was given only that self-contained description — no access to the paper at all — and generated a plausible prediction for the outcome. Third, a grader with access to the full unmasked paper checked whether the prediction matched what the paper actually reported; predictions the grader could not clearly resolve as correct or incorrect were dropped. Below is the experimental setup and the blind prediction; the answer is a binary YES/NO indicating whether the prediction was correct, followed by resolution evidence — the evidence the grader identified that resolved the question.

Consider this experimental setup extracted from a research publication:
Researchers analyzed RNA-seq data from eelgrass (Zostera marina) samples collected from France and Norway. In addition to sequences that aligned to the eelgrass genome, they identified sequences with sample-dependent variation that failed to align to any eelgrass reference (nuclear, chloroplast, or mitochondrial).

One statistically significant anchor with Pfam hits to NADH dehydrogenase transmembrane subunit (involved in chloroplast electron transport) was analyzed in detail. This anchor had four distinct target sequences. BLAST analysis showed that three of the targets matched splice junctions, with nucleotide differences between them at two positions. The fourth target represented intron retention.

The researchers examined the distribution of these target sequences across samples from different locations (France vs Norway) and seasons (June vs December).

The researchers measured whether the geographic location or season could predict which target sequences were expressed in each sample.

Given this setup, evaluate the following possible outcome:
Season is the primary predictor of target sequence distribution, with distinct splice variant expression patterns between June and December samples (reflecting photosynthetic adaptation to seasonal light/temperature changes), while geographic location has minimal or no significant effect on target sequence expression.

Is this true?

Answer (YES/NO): NO